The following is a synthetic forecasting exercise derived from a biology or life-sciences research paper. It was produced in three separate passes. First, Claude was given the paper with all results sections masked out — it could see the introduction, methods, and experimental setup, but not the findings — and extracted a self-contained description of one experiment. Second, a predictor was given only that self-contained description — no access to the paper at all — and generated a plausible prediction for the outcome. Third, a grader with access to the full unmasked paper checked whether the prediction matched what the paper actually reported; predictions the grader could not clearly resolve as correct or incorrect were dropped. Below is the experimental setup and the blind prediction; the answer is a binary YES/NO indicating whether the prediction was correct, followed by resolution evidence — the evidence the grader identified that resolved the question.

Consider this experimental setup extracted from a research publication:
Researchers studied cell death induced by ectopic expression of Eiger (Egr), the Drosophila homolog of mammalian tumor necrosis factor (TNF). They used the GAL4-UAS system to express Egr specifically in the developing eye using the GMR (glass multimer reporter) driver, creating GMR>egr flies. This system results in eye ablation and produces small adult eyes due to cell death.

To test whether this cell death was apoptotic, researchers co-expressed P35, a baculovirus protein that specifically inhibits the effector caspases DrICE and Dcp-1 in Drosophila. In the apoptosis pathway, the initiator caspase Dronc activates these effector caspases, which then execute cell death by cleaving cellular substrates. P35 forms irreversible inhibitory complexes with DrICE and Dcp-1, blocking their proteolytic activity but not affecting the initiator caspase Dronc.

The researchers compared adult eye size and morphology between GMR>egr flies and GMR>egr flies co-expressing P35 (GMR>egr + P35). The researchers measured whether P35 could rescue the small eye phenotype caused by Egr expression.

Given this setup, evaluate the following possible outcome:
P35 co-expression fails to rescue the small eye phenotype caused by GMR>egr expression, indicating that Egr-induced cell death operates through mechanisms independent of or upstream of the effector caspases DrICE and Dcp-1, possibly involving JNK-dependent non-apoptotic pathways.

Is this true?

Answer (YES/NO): YES